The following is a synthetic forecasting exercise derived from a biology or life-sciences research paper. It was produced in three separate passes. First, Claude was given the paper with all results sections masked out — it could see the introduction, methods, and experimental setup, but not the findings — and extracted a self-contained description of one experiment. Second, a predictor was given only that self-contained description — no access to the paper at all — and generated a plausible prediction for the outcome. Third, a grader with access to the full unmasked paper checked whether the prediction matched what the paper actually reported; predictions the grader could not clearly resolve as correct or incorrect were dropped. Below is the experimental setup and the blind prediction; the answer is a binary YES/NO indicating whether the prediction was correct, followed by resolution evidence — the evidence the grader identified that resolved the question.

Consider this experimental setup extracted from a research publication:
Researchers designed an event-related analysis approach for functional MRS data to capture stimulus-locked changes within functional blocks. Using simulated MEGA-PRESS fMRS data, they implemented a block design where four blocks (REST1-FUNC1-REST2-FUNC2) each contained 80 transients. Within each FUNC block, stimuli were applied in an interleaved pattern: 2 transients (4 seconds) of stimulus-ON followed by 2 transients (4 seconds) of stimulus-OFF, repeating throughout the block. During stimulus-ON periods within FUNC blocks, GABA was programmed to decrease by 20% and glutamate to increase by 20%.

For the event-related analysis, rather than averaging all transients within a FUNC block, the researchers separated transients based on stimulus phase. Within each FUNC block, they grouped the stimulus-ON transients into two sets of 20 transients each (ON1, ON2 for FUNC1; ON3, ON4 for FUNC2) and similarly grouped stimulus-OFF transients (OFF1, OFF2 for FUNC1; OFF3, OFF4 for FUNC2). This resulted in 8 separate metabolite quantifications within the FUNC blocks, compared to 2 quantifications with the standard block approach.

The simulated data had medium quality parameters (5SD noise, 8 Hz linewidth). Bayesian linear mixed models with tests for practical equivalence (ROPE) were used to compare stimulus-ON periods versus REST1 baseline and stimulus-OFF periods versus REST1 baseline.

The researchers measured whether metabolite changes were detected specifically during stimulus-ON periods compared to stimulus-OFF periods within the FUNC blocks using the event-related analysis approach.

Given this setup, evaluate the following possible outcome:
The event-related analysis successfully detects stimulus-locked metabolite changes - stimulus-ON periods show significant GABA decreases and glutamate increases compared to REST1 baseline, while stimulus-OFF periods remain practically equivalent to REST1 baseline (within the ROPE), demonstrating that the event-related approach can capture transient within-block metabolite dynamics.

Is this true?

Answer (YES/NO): NO